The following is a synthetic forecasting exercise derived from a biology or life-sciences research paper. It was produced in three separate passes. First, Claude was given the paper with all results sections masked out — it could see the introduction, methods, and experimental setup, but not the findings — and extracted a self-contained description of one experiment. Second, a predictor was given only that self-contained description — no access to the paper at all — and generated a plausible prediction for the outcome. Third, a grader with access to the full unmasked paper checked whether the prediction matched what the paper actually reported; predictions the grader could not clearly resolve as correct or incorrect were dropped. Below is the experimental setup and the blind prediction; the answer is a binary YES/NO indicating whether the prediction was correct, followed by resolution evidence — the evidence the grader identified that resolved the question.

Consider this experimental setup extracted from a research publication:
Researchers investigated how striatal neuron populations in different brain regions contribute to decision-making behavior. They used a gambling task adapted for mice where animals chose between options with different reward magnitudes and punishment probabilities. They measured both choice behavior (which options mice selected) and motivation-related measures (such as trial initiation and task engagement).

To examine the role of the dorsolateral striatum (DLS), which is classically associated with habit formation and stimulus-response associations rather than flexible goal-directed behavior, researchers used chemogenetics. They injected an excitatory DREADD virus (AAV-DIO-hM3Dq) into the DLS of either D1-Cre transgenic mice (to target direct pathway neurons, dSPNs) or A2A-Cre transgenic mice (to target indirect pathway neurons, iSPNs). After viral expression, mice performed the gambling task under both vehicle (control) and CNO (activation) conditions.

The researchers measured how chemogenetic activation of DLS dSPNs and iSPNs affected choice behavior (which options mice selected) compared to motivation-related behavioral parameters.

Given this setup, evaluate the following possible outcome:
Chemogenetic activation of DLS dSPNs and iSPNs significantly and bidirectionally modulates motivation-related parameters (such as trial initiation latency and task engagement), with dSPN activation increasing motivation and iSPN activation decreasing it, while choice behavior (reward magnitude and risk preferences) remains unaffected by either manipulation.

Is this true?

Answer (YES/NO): NO